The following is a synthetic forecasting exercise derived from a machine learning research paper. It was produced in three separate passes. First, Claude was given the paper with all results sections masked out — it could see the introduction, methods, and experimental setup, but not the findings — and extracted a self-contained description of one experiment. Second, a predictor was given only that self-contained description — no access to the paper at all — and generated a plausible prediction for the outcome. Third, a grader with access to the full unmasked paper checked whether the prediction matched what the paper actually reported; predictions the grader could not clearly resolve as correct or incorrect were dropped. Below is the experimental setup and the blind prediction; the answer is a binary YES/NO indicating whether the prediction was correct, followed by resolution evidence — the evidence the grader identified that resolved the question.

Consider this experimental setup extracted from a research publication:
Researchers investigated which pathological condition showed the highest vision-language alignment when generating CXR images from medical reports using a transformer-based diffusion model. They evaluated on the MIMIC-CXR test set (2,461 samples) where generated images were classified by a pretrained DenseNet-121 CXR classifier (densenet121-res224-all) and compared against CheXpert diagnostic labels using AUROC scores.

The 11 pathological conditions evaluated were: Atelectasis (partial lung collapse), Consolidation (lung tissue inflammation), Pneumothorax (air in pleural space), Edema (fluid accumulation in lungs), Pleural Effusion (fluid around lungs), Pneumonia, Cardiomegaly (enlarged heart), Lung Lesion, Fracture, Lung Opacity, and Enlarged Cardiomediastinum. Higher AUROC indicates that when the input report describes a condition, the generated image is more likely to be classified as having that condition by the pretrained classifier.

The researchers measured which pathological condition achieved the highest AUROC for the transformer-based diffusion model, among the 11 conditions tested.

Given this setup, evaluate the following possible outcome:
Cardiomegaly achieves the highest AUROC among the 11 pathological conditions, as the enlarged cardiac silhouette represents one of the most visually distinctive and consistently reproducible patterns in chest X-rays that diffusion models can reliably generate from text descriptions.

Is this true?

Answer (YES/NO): NO